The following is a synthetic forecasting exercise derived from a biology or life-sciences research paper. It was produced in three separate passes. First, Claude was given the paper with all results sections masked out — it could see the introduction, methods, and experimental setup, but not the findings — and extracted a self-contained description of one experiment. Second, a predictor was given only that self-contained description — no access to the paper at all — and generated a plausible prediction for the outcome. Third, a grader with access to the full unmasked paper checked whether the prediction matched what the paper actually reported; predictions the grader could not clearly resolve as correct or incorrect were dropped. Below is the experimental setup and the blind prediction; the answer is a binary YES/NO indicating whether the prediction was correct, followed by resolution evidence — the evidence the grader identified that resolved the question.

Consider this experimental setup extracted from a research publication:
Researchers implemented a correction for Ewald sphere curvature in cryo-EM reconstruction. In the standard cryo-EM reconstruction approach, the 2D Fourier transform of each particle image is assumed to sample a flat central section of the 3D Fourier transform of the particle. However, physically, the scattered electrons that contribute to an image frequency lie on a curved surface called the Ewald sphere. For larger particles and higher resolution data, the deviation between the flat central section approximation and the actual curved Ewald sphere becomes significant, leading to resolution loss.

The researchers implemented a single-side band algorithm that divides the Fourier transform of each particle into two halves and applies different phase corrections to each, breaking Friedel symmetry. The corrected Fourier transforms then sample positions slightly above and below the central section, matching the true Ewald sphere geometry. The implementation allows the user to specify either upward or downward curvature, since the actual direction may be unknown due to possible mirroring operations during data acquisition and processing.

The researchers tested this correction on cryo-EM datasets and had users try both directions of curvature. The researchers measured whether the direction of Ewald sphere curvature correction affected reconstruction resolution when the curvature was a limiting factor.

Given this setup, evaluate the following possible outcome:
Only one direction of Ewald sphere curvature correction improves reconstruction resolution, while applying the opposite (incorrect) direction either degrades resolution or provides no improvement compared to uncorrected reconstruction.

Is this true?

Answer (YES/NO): YES